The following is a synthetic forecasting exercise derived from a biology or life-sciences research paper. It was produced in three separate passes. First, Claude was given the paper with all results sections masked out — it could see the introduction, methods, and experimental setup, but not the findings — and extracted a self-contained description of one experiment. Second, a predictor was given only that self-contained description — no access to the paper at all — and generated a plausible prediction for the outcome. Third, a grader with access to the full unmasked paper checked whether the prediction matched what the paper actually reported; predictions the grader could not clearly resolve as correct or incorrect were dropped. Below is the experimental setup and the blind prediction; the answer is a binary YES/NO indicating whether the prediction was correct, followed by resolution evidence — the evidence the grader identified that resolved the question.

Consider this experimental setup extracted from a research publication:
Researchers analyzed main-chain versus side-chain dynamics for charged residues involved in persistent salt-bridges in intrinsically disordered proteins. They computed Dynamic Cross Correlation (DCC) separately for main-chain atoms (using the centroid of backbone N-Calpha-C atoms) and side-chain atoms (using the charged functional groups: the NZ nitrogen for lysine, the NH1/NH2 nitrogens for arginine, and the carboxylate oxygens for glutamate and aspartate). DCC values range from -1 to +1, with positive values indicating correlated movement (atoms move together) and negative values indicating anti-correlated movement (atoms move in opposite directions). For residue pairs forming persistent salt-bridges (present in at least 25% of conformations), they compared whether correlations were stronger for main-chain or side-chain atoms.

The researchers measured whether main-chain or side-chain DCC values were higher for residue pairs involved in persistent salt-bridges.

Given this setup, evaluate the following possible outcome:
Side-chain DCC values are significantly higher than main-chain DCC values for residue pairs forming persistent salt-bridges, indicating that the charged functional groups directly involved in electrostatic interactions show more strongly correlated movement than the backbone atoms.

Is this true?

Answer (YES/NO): NO